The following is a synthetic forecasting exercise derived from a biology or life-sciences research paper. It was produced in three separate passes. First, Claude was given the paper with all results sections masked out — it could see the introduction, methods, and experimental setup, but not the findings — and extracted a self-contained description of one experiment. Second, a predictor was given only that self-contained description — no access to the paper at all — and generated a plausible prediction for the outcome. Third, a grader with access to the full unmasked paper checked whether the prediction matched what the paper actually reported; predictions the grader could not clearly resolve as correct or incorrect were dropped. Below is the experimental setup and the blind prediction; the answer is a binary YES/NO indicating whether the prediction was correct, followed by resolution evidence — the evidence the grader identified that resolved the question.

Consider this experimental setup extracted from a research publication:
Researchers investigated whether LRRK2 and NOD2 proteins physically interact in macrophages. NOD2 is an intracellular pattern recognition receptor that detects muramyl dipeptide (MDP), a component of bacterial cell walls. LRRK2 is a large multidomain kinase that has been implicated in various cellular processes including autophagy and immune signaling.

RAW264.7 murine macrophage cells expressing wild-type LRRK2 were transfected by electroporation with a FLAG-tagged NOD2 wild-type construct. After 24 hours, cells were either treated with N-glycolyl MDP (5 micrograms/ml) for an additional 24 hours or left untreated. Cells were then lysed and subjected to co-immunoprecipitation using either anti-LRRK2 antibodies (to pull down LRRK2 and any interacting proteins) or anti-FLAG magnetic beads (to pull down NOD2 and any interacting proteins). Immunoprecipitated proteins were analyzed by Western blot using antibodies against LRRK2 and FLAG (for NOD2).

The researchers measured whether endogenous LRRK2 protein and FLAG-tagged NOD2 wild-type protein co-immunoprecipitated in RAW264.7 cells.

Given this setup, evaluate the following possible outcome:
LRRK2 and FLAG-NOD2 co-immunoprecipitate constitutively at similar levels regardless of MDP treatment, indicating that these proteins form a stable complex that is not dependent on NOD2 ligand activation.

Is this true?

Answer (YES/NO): YES